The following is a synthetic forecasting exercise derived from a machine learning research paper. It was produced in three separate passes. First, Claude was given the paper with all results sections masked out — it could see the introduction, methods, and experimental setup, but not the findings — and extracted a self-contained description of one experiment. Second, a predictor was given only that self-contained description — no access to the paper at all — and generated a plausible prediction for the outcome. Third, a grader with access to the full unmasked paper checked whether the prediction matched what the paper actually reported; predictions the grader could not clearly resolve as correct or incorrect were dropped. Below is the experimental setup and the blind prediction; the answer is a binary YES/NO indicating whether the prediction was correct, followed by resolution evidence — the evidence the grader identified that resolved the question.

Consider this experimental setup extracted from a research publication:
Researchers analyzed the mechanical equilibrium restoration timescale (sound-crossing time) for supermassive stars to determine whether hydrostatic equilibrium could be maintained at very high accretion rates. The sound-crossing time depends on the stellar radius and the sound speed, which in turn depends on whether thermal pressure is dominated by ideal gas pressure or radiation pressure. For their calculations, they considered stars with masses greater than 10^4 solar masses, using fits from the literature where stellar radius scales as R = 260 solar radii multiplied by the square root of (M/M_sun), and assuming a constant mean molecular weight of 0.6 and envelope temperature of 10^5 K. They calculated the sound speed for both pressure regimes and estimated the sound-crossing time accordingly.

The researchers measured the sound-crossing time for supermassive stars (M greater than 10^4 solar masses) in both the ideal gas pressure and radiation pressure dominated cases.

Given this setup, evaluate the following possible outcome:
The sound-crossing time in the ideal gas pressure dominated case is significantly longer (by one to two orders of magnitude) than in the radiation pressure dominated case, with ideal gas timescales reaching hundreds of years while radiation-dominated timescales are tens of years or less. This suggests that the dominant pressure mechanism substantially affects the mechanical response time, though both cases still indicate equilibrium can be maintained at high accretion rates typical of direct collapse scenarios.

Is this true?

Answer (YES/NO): NO